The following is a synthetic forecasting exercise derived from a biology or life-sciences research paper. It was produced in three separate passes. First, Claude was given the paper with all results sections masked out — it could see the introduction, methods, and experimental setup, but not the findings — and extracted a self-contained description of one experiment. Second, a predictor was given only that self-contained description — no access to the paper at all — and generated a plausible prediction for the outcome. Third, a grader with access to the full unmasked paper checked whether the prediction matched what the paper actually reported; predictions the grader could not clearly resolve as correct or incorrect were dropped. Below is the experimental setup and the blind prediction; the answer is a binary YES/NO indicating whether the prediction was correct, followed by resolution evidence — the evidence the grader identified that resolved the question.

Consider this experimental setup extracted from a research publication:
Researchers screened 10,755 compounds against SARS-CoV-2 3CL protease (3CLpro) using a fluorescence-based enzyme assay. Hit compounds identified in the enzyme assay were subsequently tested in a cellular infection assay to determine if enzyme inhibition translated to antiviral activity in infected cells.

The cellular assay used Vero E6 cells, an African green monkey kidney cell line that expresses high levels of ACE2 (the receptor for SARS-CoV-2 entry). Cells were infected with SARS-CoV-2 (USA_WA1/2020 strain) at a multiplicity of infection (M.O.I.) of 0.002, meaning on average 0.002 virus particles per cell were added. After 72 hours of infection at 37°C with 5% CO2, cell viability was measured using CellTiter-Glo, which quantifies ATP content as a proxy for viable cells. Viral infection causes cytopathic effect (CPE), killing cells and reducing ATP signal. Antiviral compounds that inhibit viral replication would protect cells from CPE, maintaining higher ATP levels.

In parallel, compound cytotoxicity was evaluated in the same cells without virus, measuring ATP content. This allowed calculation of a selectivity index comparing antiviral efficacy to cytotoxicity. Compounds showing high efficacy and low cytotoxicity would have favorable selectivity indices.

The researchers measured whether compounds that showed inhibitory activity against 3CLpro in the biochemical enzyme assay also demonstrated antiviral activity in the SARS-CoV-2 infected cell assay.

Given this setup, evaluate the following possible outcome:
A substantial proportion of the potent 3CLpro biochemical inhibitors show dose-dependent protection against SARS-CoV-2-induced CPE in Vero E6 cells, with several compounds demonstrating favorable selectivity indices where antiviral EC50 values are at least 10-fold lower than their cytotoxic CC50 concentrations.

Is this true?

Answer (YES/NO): NO